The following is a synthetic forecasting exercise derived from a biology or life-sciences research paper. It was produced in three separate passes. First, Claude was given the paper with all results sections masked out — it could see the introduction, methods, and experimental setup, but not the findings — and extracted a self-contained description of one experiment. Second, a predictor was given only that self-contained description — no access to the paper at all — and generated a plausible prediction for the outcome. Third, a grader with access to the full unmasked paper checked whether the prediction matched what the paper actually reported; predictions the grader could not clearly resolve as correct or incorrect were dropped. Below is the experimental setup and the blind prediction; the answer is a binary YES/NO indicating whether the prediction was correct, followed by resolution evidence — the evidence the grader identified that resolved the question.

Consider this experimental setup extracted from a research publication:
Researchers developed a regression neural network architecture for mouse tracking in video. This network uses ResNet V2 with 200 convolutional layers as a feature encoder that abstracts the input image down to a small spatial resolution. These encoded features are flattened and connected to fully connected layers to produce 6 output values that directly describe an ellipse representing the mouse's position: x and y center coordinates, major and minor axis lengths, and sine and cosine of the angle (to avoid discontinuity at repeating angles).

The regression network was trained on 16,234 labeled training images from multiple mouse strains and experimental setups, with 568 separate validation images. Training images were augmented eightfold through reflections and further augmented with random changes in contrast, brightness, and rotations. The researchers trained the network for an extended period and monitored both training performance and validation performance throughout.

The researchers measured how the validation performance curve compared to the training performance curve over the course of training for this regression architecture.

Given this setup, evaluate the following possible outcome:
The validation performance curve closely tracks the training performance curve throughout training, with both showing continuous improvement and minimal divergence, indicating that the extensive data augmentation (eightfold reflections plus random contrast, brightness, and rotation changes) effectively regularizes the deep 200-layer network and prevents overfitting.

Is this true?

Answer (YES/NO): NO